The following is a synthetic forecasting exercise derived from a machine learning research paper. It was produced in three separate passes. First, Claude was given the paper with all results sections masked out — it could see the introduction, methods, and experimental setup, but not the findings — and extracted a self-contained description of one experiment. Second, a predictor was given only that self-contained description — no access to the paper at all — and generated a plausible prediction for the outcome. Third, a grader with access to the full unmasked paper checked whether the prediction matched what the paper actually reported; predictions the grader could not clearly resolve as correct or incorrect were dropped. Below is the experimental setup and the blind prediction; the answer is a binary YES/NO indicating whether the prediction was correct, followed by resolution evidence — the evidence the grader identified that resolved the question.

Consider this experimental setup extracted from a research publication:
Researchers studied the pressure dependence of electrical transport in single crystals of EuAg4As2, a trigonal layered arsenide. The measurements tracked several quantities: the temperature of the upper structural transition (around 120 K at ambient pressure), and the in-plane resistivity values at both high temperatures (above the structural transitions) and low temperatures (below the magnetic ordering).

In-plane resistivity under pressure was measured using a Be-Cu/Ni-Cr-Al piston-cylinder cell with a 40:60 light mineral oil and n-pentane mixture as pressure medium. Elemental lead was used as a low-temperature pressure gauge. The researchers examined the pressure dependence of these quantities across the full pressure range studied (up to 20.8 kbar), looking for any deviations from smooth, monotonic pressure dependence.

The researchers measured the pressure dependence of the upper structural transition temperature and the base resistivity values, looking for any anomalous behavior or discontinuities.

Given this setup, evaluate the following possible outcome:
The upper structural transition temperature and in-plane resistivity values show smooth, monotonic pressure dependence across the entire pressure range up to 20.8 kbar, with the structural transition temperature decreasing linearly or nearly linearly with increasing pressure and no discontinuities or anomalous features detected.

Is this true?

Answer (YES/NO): NO